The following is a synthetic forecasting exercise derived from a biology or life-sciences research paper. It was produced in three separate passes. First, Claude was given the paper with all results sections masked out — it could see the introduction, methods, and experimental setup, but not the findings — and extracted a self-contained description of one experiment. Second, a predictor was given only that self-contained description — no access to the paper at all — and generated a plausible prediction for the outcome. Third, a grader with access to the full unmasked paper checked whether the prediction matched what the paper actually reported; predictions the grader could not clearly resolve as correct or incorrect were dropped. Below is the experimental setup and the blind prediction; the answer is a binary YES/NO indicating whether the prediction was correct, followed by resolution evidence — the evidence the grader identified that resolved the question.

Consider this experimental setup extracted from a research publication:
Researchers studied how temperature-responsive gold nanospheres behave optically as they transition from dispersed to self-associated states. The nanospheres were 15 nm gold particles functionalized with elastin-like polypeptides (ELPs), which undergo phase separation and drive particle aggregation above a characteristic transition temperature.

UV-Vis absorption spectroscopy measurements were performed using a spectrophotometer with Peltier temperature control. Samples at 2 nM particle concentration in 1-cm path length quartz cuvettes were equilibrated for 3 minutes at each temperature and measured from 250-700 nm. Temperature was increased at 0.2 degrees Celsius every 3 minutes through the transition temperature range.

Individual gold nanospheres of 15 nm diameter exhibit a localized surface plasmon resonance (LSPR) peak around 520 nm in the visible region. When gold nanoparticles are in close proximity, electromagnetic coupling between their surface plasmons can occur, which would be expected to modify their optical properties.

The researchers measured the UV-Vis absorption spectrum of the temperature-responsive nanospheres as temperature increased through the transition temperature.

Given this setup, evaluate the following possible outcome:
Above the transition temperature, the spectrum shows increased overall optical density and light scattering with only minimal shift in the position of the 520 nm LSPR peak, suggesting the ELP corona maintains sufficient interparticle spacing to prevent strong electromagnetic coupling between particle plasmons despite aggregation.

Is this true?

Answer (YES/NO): NO